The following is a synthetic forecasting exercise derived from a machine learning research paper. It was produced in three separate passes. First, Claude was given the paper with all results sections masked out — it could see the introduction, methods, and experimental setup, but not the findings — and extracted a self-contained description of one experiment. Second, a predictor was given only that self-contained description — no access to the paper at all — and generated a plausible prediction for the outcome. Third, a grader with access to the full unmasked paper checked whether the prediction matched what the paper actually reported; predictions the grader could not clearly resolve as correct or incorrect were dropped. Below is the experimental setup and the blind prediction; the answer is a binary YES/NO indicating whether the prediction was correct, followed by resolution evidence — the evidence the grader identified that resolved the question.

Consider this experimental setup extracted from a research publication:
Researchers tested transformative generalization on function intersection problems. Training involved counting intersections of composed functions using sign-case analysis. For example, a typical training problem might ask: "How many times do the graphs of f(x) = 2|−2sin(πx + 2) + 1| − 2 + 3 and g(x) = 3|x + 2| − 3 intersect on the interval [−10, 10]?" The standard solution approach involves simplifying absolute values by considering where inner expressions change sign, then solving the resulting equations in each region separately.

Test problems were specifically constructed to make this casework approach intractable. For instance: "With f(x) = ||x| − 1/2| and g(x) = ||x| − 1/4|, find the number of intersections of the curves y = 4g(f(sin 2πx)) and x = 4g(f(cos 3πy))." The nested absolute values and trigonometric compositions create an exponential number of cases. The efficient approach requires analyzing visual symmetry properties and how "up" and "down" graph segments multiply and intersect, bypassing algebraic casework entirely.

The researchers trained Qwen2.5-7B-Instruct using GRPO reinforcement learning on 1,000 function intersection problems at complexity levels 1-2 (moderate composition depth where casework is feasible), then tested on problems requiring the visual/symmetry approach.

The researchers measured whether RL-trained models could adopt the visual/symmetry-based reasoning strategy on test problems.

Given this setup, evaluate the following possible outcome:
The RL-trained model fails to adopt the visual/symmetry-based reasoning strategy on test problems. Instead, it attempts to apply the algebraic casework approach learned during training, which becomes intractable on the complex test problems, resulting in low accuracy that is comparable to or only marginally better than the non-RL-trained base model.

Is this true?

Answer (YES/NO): YES